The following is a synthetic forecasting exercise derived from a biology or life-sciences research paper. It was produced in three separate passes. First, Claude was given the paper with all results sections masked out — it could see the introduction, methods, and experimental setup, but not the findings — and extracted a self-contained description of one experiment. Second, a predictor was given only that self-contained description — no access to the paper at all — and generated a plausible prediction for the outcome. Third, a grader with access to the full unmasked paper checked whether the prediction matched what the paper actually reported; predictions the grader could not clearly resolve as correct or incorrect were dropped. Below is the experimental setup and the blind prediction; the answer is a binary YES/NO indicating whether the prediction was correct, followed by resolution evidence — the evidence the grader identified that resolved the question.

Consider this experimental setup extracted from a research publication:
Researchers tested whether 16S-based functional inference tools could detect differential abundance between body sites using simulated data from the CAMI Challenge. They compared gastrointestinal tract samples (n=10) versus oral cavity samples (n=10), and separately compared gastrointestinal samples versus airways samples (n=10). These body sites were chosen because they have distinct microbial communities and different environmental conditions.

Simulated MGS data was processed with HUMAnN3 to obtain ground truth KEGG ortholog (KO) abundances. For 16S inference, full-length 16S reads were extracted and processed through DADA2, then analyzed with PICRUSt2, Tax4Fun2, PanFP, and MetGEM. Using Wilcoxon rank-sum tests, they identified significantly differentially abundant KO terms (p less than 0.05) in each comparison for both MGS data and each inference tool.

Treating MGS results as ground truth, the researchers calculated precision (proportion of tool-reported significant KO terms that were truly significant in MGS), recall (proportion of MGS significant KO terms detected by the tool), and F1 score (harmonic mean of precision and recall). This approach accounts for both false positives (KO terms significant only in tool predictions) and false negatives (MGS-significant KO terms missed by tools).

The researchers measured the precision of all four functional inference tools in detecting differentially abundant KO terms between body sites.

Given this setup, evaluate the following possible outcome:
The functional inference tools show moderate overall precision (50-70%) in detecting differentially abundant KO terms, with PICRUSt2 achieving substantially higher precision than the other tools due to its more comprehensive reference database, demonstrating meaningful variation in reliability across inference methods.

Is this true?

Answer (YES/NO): NO